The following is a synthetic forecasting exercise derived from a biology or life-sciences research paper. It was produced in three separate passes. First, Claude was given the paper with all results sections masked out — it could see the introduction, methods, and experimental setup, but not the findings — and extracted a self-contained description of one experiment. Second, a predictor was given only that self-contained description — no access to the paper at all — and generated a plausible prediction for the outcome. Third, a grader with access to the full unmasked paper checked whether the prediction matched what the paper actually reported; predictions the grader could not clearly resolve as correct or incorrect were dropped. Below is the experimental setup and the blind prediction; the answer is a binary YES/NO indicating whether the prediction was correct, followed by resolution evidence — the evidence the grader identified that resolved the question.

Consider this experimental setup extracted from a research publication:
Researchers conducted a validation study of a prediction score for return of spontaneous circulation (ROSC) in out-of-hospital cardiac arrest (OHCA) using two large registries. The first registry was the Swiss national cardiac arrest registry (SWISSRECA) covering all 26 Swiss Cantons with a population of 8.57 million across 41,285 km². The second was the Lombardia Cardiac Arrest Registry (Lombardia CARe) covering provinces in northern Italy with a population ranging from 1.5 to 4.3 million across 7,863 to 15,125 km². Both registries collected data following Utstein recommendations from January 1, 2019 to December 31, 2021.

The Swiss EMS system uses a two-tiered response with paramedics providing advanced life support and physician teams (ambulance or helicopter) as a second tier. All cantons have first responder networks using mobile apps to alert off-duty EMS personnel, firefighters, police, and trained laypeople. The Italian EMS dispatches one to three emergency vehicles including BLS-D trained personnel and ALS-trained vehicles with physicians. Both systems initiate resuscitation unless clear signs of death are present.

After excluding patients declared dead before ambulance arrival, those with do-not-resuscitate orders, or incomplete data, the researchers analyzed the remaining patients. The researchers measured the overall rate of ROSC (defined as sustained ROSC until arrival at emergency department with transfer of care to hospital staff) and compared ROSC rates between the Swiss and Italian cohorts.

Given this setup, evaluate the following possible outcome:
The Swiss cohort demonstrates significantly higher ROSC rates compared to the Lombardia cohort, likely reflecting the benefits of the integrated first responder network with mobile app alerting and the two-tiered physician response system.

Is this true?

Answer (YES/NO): YES